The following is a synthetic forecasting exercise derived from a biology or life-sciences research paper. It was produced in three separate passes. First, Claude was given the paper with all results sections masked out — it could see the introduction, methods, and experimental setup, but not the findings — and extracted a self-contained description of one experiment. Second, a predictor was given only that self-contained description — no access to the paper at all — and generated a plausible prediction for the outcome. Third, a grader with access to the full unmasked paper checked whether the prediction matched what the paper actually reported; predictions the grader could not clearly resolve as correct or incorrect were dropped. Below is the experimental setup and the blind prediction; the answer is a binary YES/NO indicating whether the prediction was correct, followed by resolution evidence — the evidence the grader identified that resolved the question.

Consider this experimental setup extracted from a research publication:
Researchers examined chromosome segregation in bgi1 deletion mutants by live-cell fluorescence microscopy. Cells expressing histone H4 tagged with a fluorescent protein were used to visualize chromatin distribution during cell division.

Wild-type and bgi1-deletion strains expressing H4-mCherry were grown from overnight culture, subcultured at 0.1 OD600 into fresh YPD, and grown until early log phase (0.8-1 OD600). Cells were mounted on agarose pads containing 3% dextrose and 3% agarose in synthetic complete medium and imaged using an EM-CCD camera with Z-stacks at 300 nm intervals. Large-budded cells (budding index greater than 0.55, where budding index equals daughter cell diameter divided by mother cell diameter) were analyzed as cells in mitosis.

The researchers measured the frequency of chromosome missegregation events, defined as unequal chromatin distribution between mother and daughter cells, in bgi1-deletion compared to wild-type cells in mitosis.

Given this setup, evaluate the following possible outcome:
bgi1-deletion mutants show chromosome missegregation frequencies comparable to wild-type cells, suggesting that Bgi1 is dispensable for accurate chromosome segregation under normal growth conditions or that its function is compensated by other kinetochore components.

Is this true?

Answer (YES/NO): NO